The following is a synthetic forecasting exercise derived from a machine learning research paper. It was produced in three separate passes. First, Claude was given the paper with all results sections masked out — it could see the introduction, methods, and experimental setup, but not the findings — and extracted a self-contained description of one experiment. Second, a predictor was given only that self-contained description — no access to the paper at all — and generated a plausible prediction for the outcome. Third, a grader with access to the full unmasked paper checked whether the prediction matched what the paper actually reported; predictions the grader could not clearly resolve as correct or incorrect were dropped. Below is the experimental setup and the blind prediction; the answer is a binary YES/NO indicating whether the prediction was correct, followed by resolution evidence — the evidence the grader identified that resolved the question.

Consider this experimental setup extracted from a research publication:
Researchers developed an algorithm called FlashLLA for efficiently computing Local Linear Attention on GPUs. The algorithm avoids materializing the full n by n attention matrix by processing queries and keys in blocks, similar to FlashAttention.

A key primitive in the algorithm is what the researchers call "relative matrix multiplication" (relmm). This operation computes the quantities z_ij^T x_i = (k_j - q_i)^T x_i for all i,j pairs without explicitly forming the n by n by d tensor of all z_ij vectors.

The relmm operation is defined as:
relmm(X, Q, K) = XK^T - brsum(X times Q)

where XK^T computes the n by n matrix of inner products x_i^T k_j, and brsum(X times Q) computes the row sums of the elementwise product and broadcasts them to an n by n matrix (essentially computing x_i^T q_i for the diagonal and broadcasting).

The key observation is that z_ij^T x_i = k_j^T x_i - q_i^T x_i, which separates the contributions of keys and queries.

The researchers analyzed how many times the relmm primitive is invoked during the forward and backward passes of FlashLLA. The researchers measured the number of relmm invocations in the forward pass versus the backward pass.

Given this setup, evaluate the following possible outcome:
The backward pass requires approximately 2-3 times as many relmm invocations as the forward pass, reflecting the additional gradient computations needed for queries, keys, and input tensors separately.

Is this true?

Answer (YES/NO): YES